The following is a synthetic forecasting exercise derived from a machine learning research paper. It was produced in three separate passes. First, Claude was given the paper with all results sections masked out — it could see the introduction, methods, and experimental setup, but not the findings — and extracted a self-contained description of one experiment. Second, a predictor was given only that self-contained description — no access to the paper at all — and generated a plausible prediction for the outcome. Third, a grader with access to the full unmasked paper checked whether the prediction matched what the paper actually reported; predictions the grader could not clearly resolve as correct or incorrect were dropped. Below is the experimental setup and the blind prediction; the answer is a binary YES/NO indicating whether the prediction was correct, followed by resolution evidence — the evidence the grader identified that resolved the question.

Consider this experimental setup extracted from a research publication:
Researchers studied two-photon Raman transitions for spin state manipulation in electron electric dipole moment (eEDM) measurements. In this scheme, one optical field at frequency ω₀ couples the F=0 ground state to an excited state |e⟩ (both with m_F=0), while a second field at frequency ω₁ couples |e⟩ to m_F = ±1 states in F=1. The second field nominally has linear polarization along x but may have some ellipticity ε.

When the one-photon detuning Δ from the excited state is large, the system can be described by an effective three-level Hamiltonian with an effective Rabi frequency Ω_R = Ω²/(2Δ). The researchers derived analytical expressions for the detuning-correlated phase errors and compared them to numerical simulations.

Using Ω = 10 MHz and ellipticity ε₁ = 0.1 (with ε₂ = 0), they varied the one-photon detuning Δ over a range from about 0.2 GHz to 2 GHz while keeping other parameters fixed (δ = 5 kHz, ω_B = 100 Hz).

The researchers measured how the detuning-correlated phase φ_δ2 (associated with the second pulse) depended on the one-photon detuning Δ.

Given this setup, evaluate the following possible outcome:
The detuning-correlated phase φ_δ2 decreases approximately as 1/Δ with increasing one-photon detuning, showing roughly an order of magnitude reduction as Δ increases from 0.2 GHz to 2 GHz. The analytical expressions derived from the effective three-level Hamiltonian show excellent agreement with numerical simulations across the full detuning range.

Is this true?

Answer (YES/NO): NO